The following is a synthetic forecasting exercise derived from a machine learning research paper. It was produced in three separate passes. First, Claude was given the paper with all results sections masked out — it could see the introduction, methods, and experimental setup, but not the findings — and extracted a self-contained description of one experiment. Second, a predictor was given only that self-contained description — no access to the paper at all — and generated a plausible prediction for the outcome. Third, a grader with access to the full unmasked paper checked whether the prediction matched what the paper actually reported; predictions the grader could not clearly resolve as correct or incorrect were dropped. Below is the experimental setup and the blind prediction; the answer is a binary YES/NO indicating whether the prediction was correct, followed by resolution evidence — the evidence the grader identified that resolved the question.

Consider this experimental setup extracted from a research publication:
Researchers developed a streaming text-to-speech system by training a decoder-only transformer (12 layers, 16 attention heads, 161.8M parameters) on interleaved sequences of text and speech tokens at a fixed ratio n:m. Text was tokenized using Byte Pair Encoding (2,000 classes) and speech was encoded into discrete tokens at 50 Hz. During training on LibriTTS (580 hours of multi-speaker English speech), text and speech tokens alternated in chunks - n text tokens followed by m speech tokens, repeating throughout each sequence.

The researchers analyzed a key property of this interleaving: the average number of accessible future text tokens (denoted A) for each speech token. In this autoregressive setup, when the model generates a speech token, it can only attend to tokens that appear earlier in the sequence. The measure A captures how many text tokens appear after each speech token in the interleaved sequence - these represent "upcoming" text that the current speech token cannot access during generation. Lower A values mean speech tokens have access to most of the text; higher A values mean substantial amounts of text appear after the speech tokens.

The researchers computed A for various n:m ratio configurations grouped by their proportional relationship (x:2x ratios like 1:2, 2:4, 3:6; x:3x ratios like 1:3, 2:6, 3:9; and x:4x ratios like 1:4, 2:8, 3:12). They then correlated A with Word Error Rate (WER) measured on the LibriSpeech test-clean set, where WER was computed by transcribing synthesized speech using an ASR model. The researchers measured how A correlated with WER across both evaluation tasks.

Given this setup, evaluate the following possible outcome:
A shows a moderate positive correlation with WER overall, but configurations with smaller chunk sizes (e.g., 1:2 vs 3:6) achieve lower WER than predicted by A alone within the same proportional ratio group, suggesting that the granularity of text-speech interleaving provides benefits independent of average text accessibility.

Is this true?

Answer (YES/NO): NO